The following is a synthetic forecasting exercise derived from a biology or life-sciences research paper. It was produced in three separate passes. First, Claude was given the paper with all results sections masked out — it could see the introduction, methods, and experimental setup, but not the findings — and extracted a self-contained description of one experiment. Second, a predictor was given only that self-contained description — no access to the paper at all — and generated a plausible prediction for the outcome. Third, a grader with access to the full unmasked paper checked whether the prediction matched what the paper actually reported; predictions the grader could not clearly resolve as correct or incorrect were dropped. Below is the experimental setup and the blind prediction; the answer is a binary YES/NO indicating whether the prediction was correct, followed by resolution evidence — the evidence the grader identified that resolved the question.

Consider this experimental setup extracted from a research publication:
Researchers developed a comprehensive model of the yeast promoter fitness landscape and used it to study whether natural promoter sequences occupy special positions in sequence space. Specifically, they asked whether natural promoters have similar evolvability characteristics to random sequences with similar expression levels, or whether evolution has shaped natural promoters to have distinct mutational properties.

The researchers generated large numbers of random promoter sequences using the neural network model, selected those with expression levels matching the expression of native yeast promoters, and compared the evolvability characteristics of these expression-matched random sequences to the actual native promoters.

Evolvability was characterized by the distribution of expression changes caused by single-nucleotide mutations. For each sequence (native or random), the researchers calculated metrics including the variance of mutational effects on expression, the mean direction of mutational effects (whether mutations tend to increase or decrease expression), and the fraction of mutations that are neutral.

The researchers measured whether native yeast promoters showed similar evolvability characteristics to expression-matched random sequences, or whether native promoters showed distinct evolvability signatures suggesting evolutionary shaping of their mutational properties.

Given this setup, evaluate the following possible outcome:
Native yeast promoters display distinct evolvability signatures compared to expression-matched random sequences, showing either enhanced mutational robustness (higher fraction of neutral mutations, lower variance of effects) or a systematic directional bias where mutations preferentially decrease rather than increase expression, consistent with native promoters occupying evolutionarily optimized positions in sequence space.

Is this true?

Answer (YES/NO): YES